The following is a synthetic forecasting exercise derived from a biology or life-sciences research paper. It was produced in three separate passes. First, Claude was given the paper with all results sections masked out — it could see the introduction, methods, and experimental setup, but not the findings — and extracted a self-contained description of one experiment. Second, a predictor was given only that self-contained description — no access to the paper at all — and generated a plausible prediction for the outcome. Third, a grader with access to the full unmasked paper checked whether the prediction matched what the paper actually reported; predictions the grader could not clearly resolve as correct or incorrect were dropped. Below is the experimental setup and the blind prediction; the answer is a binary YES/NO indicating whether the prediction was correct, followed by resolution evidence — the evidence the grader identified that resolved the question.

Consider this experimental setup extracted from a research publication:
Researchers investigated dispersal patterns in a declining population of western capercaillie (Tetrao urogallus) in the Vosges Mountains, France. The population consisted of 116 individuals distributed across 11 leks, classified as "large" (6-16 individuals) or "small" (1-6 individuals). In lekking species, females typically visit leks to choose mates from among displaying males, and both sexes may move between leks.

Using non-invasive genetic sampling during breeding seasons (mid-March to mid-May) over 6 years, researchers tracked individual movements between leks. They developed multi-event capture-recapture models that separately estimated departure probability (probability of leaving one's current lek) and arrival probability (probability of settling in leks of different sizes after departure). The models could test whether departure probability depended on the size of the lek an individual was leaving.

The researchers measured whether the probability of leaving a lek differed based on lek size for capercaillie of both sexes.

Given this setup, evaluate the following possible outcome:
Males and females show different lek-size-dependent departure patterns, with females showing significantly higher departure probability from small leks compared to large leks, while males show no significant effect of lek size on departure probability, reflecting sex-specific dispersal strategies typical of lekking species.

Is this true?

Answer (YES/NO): NO